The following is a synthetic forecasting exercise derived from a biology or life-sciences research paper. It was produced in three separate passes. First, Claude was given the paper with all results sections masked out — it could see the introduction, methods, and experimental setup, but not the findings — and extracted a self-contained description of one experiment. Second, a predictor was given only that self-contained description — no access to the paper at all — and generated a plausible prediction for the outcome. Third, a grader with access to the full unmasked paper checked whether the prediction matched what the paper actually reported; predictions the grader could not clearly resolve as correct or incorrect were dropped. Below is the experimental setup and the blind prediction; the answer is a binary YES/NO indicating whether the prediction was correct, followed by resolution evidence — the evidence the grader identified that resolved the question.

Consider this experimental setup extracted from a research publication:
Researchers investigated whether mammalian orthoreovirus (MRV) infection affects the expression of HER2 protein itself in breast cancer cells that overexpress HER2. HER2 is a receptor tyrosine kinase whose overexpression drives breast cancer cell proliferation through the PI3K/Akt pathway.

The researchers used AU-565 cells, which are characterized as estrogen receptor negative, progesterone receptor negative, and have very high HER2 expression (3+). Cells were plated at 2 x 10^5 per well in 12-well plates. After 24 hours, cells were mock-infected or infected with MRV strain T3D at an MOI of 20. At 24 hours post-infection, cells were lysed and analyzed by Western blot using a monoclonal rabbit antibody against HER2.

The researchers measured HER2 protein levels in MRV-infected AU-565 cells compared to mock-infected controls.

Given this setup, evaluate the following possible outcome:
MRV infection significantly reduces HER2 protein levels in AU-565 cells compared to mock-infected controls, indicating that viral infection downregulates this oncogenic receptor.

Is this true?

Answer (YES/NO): NO